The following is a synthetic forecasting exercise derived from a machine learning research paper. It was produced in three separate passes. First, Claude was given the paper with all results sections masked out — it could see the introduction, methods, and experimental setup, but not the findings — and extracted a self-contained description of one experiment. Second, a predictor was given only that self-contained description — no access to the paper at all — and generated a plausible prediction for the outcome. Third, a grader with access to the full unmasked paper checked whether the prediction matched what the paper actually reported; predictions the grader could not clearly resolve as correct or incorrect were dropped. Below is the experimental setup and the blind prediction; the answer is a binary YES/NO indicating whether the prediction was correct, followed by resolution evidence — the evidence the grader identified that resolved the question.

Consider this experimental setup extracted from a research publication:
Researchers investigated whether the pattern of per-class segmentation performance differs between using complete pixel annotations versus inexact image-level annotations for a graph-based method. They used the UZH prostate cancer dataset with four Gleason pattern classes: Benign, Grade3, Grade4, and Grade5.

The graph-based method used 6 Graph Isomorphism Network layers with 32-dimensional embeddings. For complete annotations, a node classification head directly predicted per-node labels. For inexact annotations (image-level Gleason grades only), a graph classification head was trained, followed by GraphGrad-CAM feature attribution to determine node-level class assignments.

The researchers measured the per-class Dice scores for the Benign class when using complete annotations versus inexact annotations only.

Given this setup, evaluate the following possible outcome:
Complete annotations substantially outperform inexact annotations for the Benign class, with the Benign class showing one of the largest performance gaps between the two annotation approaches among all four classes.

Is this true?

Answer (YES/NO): NO